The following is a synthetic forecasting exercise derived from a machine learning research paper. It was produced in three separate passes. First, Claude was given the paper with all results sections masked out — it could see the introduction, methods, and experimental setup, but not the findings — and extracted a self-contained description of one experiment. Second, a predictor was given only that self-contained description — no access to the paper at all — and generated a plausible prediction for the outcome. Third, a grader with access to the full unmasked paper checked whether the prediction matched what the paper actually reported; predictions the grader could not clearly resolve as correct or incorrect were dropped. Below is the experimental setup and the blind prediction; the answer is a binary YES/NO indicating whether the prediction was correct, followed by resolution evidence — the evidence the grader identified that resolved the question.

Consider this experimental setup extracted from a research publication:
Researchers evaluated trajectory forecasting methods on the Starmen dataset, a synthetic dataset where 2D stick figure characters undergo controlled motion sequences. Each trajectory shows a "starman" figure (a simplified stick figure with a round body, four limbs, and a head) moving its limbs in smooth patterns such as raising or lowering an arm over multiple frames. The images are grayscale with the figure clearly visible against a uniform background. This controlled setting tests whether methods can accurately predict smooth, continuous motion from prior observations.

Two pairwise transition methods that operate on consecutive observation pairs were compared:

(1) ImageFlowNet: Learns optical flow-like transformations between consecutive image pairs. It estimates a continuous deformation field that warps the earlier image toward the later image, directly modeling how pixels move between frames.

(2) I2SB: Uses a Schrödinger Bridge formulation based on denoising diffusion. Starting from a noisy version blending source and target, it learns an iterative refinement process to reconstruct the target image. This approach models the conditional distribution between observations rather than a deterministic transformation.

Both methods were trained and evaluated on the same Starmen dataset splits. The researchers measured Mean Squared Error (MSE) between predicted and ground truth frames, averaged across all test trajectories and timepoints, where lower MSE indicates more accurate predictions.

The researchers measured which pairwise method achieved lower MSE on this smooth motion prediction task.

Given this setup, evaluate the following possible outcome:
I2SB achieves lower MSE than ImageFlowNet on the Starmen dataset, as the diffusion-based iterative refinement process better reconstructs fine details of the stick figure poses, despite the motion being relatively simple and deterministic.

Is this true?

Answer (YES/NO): NO